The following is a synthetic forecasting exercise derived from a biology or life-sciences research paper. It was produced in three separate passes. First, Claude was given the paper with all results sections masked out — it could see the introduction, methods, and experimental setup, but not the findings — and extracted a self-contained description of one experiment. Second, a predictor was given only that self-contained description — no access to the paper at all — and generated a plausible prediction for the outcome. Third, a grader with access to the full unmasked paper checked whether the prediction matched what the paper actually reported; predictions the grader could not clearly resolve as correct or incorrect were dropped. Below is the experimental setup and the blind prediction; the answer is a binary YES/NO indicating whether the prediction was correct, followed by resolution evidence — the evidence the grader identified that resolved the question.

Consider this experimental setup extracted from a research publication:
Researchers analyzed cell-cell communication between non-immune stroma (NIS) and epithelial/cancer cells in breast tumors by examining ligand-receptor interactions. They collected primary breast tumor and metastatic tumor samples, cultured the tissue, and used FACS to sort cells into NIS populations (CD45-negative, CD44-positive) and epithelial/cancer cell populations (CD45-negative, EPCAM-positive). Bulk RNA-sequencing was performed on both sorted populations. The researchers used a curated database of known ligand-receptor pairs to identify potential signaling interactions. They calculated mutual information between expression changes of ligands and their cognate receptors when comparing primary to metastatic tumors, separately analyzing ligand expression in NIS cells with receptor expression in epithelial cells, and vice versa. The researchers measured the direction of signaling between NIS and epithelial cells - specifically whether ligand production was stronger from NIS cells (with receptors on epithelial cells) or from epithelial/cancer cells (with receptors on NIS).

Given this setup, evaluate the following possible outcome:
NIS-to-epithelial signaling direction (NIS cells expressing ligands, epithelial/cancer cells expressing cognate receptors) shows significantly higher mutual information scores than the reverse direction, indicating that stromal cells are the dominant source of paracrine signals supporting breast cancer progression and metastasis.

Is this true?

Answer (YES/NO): NO